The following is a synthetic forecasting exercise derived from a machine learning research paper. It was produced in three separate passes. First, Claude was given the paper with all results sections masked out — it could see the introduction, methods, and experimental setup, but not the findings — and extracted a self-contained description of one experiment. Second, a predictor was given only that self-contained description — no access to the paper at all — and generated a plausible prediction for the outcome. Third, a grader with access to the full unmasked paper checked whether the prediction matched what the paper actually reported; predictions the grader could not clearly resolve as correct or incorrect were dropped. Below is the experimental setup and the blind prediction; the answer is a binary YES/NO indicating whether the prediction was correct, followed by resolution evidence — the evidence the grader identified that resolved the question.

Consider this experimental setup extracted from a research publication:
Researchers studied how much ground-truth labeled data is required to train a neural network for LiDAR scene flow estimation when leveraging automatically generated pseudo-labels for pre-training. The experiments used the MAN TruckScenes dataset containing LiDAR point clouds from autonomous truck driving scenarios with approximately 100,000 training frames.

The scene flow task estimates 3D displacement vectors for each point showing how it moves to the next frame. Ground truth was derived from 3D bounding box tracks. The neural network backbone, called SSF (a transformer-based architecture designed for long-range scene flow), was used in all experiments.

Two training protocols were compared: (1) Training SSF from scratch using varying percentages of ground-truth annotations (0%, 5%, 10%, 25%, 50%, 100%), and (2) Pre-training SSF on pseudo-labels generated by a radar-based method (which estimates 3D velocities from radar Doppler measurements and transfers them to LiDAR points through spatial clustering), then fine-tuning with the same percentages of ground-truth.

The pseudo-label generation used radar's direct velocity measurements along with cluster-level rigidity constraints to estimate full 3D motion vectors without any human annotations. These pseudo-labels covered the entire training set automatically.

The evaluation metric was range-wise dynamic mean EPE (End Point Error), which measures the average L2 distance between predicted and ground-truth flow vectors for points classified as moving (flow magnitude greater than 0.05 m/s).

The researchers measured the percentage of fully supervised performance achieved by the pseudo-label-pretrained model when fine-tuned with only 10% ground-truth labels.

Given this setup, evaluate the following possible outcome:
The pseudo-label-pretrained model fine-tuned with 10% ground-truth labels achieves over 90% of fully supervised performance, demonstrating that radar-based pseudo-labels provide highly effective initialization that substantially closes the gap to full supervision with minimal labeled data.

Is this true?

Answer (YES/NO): YES